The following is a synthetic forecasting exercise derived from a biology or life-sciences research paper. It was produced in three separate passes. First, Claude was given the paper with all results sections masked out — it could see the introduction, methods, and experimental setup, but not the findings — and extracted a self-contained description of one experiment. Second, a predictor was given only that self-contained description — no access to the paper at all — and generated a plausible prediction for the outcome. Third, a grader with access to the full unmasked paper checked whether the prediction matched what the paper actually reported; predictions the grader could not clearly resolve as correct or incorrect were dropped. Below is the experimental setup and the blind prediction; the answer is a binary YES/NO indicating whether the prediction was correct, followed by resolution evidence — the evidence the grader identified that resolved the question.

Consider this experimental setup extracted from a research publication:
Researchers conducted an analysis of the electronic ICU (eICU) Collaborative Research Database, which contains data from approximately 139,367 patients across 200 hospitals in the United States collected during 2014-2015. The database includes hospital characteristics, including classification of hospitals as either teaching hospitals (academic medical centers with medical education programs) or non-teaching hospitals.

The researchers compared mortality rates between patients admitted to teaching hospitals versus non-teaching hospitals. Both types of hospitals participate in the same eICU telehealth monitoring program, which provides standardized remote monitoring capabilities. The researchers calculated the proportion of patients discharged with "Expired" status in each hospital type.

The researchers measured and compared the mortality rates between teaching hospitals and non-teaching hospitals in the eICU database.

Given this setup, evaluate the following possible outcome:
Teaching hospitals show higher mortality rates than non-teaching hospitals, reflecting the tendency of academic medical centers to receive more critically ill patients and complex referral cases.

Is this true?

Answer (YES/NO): YES